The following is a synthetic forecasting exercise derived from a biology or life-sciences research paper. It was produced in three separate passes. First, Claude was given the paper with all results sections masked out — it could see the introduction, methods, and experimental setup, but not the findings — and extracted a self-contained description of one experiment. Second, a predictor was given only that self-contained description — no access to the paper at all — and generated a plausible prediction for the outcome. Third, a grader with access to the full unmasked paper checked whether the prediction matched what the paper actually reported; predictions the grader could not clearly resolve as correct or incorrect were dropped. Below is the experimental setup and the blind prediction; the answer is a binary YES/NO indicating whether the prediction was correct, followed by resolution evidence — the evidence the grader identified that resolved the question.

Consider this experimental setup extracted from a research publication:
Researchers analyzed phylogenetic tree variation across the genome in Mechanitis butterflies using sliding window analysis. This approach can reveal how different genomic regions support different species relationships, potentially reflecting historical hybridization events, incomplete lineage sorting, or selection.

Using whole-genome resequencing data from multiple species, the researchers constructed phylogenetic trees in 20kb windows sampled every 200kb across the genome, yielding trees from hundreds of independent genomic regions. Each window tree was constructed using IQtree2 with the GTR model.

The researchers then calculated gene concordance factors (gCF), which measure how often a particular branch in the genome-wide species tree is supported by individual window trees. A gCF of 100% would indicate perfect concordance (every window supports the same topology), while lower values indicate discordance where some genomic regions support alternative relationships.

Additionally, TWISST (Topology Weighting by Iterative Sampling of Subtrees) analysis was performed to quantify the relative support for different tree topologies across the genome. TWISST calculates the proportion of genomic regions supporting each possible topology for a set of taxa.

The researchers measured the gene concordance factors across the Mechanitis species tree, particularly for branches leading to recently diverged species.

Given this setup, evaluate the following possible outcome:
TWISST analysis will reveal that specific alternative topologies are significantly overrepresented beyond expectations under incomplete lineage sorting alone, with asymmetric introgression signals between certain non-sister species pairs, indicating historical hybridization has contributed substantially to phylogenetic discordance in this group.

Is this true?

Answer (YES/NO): YES